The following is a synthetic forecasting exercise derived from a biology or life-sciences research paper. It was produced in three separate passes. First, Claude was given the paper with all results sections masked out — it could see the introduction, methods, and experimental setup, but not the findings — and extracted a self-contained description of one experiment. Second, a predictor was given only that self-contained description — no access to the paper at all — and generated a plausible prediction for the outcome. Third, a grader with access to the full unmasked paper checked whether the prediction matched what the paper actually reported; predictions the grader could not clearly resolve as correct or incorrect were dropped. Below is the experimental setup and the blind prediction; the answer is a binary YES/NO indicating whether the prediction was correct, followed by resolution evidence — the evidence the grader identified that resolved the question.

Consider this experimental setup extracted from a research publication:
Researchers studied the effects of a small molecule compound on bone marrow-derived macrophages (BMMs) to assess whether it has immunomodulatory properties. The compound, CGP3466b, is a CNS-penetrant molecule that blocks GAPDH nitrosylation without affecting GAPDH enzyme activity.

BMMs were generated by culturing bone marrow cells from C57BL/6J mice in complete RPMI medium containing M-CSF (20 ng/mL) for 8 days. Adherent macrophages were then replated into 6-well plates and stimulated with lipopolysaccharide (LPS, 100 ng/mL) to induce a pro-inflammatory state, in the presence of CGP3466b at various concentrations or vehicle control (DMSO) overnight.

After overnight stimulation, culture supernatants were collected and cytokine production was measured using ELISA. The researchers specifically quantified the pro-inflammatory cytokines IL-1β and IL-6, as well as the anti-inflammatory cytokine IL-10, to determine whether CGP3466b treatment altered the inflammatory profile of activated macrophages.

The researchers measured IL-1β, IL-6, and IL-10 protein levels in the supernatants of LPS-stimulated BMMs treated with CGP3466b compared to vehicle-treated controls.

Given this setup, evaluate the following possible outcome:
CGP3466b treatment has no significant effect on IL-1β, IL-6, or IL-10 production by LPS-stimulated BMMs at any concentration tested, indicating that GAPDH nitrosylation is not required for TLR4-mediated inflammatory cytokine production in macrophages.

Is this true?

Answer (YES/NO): YES